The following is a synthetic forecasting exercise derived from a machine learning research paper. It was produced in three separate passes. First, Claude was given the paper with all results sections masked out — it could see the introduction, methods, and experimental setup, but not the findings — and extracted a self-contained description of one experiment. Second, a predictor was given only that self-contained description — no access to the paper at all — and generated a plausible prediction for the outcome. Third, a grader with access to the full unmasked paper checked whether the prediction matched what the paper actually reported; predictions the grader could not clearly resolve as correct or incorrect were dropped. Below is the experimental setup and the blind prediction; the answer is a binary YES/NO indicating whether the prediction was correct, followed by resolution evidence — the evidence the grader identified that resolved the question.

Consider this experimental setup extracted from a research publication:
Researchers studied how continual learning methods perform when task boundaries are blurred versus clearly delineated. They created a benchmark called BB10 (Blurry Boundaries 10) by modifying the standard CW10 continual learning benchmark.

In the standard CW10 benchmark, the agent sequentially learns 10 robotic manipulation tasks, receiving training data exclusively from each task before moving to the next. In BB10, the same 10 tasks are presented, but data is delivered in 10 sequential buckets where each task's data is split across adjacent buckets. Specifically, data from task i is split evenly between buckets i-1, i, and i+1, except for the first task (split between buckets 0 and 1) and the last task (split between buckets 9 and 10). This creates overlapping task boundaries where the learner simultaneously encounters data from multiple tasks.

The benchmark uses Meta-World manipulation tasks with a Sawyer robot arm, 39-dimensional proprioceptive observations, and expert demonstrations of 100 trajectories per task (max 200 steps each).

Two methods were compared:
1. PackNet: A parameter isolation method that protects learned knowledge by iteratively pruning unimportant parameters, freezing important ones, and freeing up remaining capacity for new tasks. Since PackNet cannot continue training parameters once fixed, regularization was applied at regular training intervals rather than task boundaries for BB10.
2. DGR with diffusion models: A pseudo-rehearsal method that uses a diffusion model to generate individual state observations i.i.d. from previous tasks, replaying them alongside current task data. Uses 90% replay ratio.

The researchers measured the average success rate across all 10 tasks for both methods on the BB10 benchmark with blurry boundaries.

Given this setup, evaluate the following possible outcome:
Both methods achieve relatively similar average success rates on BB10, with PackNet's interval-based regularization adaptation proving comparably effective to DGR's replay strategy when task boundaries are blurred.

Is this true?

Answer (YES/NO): NO